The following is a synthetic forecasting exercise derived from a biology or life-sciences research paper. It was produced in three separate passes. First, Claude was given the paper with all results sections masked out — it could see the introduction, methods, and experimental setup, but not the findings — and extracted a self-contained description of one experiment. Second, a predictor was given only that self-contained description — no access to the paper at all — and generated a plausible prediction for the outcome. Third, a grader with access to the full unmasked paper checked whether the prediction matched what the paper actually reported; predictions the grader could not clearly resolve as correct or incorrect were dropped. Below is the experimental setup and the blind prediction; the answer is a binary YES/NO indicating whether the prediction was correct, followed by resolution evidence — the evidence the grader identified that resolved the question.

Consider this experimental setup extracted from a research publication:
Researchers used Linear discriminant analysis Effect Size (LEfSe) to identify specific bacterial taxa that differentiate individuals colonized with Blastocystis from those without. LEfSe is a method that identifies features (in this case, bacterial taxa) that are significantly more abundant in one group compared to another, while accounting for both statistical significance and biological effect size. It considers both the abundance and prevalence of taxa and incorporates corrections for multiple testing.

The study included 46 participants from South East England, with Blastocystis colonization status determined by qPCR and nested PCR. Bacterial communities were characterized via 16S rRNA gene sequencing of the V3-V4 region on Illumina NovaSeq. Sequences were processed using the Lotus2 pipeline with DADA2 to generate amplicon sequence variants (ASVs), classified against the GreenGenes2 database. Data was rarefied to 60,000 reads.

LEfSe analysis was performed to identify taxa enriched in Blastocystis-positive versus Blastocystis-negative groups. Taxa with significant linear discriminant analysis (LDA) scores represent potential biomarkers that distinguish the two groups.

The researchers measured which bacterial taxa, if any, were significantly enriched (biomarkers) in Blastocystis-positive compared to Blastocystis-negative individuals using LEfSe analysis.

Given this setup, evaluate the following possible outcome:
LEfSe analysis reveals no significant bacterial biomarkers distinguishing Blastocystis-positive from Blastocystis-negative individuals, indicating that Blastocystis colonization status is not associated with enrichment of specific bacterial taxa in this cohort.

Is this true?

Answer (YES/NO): NO